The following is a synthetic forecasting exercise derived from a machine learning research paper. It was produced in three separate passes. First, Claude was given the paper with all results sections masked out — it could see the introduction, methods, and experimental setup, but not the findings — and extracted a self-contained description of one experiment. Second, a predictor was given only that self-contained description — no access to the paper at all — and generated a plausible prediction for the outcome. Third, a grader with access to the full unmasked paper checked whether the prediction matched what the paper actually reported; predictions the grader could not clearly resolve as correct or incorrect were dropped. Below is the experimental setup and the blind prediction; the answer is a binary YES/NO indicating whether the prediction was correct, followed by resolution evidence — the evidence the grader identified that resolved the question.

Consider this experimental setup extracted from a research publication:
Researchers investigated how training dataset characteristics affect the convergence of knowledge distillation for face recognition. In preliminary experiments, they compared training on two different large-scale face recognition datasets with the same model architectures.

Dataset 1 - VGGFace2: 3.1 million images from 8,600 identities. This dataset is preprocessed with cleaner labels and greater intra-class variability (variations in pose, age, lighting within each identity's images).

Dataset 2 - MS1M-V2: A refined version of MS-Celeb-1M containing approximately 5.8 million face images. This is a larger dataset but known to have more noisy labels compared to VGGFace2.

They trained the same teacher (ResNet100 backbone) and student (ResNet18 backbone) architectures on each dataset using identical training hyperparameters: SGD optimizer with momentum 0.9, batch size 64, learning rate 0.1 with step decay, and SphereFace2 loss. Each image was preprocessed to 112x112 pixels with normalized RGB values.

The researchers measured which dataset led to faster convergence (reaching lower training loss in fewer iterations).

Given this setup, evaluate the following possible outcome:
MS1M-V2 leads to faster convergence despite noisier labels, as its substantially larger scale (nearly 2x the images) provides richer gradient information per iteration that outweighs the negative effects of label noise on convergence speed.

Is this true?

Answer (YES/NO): NO